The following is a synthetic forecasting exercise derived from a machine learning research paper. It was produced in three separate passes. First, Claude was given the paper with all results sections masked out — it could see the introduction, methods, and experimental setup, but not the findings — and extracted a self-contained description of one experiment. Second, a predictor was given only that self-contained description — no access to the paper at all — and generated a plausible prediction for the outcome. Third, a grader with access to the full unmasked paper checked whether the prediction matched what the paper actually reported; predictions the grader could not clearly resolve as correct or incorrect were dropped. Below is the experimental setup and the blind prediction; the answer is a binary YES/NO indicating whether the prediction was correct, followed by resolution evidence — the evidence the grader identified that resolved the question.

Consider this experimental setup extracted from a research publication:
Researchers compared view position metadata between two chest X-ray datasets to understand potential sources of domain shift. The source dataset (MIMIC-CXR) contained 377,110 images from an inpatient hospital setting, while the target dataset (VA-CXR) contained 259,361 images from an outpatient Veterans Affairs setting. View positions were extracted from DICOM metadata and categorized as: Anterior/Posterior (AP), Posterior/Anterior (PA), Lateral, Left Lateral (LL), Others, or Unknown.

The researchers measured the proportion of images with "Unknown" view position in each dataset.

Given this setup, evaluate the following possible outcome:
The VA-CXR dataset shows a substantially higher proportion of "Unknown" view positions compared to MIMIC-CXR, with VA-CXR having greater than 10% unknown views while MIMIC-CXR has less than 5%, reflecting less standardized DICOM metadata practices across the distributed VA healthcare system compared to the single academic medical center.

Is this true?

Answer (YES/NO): YES